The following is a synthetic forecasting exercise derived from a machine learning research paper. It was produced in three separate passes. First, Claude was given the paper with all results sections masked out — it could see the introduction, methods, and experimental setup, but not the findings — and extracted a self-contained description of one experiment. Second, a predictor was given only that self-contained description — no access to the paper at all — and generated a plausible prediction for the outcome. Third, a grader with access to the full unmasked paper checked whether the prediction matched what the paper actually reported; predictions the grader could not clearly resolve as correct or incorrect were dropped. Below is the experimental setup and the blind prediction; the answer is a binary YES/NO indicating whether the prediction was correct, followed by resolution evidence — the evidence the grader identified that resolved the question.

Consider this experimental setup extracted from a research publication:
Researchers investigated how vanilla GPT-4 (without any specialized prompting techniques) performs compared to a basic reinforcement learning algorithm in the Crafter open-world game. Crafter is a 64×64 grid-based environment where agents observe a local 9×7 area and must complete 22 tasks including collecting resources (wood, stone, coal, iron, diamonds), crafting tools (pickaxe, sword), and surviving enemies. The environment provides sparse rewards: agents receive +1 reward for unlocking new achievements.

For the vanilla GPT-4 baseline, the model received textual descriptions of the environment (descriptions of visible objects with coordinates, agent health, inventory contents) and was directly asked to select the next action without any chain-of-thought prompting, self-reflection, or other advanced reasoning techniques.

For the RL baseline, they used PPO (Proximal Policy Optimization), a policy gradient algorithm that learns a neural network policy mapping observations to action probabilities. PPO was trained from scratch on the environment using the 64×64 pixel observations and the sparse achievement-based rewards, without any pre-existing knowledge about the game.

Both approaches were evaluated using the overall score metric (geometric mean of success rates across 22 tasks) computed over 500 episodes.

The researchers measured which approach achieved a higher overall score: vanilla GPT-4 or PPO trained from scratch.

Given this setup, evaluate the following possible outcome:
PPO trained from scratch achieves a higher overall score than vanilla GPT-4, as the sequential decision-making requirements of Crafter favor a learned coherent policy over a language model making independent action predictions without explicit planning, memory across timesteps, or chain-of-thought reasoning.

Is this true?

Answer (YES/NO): YES